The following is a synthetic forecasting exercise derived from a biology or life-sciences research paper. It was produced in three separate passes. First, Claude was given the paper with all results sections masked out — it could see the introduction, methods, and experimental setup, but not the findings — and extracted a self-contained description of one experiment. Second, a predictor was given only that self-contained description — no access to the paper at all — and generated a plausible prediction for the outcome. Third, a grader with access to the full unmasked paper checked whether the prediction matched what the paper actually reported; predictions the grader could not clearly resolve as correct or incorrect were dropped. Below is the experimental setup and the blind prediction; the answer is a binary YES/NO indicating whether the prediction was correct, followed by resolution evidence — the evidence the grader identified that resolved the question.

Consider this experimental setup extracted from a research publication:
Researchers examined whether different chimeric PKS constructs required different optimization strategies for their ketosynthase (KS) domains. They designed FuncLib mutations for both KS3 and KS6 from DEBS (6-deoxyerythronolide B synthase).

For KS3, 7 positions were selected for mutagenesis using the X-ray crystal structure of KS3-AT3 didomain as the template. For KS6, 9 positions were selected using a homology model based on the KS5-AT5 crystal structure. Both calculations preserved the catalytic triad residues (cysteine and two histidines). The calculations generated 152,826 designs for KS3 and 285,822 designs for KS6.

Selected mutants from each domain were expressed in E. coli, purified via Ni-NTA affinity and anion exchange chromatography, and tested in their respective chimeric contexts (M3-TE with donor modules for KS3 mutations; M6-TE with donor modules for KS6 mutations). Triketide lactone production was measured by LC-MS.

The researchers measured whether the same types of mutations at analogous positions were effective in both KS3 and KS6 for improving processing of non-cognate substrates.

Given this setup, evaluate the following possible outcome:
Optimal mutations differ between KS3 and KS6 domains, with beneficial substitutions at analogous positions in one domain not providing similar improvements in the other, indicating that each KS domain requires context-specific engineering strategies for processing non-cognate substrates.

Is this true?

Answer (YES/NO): YES